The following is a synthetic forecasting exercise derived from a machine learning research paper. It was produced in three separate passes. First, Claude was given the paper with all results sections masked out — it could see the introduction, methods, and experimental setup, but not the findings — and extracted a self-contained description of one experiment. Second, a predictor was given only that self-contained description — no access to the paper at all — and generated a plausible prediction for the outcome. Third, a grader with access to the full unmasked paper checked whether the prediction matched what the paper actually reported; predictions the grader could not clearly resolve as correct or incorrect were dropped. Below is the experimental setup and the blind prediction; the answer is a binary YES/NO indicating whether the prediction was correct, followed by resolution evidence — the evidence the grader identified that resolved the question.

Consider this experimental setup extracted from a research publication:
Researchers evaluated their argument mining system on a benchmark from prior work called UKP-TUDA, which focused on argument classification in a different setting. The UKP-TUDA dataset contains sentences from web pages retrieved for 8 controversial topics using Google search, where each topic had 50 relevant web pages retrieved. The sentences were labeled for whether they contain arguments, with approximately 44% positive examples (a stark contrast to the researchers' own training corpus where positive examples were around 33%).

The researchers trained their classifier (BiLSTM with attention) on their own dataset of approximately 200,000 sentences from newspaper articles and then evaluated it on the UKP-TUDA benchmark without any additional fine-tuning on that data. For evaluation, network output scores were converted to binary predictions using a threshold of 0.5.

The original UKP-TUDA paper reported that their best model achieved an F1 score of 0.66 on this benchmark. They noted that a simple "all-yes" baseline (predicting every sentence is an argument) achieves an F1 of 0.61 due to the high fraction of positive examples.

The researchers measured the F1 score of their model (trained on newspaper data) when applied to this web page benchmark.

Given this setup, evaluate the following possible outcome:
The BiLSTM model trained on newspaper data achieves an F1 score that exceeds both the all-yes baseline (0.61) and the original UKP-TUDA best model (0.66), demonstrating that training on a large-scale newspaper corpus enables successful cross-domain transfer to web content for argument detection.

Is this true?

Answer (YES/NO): NO